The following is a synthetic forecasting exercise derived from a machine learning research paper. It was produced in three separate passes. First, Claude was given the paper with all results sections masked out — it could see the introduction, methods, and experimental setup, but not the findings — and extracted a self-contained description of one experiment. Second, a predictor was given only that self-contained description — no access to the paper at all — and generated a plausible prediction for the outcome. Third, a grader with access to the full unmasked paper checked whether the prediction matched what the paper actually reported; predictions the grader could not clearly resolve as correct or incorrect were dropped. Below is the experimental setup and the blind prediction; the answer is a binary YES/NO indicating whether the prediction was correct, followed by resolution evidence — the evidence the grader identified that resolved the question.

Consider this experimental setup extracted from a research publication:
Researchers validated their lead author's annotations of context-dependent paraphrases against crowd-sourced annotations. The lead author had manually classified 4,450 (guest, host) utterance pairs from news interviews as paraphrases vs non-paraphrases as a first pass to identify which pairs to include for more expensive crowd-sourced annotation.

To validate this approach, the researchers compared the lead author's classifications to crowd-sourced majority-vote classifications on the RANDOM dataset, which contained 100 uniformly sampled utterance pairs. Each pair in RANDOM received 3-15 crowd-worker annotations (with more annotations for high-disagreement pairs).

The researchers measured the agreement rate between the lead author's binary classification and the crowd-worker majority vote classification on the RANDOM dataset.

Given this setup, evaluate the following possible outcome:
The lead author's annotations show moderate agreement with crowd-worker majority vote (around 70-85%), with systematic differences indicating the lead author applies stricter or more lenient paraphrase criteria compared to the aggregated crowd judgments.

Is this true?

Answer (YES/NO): NO